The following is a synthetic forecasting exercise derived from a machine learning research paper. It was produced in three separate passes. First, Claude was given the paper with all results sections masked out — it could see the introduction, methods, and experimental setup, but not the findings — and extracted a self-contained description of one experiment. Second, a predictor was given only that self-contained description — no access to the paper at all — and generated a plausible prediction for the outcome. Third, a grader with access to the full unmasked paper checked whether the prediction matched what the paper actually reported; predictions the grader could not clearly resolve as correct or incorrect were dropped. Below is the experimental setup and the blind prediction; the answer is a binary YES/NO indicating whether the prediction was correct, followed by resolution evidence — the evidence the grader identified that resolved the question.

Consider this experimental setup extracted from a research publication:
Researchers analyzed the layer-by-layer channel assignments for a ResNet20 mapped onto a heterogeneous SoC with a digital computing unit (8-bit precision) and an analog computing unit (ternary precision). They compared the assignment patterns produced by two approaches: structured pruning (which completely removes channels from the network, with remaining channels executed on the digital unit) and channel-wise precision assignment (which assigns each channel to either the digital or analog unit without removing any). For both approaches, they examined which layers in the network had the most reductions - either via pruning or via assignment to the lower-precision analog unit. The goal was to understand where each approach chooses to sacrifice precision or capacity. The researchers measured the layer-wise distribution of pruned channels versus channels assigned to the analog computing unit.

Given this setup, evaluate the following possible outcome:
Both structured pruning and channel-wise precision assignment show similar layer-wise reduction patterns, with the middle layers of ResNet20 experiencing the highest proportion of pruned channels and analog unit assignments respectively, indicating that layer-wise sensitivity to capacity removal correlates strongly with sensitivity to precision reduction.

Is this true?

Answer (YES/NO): NO